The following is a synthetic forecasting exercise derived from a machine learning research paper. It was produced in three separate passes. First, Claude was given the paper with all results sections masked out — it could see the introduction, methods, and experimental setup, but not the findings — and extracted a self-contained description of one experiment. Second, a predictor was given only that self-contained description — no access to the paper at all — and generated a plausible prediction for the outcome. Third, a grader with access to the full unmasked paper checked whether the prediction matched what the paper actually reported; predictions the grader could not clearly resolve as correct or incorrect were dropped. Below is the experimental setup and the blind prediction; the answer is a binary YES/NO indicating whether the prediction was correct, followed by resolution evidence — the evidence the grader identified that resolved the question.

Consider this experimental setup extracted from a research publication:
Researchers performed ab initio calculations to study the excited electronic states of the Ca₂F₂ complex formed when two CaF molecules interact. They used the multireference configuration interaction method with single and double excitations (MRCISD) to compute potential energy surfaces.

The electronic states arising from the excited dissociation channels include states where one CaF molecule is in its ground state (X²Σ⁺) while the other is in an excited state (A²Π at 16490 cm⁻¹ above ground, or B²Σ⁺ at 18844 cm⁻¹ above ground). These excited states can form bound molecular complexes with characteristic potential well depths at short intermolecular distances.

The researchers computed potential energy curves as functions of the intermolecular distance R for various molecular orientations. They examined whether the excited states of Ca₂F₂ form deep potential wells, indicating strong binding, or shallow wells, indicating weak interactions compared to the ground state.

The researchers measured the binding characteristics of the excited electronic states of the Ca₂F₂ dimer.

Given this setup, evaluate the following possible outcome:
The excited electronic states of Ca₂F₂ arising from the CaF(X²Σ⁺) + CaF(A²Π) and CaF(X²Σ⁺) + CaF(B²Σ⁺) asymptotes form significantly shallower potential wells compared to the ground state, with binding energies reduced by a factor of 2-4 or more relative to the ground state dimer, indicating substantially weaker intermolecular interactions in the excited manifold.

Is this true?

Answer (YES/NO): NO